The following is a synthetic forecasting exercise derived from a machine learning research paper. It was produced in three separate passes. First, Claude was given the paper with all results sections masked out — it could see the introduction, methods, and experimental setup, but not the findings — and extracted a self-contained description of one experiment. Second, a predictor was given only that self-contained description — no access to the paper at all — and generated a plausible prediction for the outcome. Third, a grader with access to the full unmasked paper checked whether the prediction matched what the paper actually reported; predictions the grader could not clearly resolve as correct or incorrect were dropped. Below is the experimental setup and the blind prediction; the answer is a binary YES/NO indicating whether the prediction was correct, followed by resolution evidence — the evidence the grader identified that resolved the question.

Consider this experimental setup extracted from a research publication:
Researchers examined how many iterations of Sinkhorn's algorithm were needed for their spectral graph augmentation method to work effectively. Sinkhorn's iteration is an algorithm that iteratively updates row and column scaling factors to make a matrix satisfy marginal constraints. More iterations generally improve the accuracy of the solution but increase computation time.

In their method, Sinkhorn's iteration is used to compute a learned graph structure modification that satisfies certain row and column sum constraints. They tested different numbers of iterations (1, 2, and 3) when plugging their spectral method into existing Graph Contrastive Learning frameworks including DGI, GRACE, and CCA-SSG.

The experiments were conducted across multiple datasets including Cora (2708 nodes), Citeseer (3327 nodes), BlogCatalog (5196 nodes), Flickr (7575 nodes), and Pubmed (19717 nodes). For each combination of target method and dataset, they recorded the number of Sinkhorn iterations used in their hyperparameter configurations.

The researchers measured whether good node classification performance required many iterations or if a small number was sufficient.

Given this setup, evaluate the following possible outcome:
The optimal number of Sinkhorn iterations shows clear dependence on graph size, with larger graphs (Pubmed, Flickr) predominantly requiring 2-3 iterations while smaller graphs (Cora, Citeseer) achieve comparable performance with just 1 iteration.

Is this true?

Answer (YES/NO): NO